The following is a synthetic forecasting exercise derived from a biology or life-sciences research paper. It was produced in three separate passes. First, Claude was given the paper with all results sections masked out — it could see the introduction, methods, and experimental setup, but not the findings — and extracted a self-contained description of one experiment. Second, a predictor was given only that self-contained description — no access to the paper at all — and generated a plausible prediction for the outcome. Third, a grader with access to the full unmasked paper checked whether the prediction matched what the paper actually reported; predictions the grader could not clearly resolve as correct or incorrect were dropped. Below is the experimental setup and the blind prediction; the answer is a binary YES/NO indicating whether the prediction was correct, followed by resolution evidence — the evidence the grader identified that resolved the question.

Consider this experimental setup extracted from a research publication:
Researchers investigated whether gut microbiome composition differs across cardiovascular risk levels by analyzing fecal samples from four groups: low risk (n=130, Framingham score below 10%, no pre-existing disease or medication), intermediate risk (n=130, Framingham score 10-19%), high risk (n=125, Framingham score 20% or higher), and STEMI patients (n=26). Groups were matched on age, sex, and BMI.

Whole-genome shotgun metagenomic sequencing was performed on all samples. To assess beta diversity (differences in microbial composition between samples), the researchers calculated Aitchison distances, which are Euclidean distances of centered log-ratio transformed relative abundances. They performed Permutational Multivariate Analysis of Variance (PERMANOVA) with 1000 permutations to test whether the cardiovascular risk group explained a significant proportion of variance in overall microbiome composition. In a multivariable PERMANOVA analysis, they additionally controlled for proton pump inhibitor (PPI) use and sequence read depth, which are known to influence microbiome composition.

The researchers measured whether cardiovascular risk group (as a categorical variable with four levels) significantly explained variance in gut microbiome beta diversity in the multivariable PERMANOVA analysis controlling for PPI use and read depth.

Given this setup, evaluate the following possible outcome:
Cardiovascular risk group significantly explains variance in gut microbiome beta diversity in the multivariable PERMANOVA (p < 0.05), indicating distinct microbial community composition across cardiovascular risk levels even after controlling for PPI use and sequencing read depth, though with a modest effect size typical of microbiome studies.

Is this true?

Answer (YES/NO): YES